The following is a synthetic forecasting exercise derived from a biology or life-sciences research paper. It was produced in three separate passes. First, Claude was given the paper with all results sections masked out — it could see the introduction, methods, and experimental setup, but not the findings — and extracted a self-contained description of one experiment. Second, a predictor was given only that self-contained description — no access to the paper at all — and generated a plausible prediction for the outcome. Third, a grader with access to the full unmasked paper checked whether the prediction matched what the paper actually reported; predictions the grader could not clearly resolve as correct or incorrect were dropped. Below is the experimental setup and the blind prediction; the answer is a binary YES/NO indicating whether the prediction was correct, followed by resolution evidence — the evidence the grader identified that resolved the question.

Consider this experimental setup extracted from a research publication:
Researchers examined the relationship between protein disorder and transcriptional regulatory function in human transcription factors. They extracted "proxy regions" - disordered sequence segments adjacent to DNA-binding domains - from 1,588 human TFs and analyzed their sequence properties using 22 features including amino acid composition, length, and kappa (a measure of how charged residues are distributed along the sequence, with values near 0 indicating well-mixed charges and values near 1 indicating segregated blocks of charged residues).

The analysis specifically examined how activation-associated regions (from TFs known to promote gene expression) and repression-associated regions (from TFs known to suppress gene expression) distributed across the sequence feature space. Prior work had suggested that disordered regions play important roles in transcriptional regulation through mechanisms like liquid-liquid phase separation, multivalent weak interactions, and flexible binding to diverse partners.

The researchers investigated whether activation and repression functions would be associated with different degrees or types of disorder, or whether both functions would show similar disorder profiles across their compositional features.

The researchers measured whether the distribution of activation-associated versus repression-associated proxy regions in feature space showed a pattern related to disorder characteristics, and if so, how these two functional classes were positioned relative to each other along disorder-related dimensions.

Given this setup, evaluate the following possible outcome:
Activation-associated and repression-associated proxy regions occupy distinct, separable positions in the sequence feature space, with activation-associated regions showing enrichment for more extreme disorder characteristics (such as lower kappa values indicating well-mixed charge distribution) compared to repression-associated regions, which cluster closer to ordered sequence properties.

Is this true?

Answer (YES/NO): YES